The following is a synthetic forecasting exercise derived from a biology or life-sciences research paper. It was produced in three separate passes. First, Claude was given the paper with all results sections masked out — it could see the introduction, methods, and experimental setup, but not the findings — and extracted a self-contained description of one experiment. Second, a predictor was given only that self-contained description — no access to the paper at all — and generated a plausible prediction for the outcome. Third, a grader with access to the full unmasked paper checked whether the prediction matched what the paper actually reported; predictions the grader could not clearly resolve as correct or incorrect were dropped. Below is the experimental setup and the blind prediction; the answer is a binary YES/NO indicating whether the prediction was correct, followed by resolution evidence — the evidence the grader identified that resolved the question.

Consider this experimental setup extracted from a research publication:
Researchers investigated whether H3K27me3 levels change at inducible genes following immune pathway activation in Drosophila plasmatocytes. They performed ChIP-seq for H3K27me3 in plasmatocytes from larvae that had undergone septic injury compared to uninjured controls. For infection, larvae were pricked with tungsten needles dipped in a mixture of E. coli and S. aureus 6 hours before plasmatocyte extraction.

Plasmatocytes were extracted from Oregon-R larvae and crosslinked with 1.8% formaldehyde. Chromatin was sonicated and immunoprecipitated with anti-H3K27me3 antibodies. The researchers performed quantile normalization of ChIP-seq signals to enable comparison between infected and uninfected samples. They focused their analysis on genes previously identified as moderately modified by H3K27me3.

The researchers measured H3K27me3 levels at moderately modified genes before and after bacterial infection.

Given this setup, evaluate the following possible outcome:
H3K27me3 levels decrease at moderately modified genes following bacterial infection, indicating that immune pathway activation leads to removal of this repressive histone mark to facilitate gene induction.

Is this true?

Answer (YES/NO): YES